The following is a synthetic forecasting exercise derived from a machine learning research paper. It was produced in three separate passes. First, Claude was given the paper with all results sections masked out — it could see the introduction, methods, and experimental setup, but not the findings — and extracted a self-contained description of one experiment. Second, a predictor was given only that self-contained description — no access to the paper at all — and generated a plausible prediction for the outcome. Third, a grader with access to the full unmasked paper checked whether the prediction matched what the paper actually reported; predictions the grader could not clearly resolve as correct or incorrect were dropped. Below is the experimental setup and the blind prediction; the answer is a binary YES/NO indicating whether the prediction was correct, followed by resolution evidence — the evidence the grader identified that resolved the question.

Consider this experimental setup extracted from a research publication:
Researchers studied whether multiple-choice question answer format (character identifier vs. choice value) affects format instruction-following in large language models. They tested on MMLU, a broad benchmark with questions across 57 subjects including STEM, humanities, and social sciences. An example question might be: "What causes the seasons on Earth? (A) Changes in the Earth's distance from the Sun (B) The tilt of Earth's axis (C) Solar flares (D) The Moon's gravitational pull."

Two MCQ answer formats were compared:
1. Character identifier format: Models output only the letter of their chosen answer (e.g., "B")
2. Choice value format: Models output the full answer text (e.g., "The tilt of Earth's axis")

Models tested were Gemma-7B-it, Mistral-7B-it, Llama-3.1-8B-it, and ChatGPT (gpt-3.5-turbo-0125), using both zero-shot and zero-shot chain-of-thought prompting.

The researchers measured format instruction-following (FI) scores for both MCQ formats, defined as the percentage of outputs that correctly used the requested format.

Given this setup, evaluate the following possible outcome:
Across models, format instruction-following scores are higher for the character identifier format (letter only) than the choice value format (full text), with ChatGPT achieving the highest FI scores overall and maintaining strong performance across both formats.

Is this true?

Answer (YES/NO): NO